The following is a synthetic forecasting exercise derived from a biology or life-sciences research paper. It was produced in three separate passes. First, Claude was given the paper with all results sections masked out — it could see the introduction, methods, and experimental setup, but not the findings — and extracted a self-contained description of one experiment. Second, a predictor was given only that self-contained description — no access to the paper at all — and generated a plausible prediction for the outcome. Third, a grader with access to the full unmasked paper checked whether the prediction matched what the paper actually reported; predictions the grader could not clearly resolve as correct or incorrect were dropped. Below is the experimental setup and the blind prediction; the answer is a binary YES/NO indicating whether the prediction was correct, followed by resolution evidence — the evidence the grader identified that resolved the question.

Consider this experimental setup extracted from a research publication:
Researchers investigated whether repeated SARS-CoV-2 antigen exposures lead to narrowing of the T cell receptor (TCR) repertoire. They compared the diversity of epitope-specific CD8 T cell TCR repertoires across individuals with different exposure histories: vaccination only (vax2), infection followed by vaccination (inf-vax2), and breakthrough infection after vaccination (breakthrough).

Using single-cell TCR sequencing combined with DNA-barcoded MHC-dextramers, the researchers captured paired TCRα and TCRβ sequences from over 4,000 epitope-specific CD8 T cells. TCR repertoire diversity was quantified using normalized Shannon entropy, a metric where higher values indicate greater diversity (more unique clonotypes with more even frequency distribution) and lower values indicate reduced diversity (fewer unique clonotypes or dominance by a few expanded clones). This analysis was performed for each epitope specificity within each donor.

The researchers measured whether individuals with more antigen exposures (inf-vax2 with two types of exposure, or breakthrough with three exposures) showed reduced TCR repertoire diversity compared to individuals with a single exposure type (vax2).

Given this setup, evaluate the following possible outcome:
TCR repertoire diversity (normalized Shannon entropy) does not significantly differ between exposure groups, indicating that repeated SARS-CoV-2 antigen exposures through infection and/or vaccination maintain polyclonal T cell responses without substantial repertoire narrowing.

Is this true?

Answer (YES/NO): YES